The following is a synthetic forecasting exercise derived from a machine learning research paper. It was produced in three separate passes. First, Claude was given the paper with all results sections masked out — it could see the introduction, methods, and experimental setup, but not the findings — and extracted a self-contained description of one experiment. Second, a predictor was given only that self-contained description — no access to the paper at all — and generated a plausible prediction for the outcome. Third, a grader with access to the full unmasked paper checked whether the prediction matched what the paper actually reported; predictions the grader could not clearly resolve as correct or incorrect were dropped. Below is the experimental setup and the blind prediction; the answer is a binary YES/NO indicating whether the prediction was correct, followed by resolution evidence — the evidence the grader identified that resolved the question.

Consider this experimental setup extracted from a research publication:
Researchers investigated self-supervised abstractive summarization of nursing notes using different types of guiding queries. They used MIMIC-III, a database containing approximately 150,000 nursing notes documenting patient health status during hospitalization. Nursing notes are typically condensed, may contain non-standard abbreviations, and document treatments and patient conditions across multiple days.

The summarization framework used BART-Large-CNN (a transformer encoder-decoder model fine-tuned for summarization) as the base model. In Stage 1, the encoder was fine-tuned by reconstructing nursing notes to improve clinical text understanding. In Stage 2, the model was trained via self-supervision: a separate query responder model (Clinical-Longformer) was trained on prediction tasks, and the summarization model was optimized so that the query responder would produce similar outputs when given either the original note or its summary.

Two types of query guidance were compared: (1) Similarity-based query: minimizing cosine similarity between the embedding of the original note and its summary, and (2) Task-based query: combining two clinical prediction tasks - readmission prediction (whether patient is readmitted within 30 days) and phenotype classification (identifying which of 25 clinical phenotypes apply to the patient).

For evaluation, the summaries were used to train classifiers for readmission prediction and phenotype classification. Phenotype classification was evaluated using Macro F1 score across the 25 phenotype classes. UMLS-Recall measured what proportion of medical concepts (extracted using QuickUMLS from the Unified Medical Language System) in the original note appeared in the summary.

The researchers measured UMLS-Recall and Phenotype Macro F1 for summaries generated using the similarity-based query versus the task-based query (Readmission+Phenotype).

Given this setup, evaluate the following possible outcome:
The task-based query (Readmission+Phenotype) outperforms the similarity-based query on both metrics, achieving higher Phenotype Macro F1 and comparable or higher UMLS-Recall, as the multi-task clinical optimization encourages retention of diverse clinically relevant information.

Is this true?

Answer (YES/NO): YES